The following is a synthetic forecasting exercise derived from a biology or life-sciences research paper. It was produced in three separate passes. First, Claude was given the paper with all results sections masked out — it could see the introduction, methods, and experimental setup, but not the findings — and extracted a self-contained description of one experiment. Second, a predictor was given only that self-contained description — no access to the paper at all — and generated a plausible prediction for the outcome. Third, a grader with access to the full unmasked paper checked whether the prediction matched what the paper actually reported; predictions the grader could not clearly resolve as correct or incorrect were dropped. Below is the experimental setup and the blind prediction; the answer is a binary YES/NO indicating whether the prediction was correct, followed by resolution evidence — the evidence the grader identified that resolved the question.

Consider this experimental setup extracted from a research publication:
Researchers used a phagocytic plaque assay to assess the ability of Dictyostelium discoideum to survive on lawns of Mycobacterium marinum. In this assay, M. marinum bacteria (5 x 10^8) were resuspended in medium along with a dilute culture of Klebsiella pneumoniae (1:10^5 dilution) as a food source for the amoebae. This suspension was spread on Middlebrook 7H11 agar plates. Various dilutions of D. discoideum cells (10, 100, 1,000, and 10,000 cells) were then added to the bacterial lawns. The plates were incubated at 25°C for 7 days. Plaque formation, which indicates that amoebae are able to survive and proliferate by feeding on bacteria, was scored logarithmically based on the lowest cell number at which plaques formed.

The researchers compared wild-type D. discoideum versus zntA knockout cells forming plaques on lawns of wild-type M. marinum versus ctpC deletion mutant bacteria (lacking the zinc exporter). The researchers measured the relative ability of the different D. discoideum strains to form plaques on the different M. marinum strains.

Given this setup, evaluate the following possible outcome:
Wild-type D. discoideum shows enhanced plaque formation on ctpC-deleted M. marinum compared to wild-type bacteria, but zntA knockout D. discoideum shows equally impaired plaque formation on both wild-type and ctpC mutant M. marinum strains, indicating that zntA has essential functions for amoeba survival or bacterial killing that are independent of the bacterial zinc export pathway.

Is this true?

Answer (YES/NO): NO